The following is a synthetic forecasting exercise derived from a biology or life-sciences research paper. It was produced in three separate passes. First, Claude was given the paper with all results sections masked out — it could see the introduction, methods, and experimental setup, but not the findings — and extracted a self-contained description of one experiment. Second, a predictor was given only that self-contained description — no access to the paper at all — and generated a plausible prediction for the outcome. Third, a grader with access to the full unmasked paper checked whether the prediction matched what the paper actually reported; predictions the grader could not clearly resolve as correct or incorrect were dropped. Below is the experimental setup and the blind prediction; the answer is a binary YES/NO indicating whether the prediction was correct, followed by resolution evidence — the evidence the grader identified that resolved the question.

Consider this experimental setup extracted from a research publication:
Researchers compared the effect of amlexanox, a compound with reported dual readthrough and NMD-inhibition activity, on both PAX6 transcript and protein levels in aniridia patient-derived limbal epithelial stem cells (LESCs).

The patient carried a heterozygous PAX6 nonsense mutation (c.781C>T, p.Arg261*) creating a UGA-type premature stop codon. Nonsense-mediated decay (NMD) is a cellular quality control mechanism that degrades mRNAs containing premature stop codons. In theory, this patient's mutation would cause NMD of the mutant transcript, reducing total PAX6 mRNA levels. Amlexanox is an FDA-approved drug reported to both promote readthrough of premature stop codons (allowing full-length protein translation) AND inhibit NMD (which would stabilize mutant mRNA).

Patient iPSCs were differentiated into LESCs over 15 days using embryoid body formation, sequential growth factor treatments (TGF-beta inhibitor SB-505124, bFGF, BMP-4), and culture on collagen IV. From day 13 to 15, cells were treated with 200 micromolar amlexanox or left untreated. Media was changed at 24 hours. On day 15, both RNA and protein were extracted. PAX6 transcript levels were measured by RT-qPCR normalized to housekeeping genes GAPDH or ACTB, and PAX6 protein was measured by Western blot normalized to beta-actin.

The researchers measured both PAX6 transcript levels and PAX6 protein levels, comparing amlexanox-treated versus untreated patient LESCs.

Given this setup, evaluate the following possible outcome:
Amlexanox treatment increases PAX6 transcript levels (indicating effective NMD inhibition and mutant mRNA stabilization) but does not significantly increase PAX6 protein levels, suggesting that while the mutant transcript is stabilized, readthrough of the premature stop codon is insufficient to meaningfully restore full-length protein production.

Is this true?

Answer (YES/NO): NO